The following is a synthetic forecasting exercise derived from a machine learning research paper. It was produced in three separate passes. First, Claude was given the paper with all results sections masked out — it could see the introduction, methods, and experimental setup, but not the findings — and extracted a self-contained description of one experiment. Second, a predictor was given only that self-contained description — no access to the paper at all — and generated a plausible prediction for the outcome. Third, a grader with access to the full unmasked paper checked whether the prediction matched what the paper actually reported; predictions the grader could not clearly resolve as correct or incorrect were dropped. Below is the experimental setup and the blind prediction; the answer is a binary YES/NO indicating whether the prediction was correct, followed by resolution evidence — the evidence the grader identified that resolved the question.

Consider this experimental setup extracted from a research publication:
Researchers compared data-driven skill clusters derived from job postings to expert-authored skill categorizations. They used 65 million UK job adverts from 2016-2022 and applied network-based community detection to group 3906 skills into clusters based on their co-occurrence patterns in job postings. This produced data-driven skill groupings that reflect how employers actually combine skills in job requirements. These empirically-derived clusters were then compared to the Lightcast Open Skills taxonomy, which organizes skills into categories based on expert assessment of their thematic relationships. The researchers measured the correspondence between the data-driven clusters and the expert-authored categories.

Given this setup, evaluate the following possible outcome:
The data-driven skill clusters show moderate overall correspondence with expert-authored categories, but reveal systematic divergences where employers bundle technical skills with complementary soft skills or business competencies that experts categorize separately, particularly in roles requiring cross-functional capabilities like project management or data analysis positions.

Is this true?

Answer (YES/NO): NO